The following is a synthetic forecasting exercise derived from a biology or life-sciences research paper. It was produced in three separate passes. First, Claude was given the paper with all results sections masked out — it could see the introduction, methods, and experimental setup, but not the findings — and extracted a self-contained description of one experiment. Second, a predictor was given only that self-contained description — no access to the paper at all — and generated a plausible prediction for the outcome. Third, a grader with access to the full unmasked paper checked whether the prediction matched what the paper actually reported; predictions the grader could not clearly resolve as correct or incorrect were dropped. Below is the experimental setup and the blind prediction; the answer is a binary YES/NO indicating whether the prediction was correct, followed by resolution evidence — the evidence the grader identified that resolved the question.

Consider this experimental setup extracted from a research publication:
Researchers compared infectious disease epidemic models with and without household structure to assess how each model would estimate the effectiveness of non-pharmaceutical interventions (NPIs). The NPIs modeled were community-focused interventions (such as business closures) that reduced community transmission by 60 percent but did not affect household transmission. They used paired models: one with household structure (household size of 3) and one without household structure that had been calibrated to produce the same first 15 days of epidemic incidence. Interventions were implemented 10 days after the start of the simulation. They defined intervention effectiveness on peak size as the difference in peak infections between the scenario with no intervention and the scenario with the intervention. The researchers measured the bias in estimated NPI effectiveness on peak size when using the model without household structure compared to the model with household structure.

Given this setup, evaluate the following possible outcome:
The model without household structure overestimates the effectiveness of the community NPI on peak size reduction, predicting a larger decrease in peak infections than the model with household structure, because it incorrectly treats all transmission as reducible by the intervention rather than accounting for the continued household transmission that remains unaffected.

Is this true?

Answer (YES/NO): YES